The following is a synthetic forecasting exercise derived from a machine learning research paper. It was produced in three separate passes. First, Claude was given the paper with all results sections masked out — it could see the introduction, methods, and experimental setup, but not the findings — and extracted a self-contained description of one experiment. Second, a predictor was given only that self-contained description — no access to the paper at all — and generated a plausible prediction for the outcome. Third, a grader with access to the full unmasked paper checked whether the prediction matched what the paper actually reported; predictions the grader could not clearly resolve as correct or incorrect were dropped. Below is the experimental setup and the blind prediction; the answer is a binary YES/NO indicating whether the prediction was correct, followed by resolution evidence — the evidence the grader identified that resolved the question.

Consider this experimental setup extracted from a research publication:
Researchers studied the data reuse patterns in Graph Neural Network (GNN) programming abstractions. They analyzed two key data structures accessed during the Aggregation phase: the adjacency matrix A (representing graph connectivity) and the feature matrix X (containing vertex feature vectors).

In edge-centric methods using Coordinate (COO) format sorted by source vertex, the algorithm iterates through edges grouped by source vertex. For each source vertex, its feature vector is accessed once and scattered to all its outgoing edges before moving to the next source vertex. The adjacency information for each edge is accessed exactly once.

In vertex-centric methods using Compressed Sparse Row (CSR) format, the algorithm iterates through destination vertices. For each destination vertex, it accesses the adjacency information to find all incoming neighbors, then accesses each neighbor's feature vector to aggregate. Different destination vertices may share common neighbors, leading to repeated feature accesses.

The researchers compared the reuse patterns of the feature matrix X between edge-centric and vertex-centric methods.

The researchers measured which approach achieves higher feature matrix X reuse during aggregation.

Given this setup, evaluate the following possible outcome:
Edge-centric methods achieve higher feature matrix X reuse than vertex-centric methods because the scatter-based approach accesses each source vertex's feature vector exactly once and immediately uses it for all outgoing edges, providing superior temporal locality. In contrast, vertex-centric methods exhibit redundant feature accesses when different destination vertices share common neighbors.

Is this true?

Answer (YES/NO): YES